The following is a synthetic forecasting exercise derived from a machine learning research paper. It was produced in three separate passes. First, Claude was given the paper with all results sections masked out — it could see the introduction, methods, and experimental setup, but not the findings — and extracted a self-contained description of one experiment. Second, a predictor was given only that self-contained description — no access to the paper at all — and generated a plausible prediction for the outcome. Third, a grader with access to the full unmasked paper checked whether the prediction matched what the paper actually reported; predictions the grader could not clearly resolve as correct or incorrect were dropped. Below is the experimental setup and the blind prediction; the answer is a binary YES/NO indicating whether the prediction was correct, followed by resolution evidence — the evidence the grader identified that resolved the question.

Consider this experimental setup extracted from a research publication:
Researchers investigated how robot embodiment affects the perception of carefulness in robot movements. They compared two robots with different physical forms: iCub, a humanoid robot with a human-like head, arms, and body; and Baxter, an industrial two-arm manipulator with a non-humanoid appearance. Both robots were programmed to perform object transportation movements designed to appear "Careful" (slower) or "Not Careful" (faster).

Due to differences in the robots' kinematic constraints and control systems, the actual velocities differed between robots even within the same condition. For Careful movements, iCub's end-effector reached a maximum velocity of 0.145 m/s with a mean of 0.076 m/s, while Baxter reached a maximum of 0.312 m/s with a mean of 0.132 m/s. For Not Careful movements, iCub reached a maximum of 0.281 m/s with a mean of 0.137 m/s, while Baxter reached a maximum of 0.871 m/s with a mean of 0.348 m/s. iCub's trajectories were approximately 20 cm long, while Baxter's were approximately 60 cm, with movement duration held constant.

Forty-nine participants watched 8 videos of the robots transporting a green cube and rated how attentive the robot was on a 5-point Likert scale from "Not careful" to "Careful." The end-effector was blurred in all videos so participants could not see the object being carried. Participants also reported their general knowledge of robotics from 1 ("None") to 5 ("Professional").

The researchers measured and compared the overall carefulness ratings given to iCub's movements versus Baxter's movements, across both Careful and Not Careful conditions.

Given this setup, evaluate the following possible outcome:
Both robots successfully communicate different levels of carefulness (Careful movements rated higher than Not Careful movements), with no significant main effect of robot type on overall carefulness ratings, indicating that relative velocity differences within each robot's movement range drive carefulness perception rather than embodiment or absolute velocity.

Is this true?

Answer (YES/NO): NO